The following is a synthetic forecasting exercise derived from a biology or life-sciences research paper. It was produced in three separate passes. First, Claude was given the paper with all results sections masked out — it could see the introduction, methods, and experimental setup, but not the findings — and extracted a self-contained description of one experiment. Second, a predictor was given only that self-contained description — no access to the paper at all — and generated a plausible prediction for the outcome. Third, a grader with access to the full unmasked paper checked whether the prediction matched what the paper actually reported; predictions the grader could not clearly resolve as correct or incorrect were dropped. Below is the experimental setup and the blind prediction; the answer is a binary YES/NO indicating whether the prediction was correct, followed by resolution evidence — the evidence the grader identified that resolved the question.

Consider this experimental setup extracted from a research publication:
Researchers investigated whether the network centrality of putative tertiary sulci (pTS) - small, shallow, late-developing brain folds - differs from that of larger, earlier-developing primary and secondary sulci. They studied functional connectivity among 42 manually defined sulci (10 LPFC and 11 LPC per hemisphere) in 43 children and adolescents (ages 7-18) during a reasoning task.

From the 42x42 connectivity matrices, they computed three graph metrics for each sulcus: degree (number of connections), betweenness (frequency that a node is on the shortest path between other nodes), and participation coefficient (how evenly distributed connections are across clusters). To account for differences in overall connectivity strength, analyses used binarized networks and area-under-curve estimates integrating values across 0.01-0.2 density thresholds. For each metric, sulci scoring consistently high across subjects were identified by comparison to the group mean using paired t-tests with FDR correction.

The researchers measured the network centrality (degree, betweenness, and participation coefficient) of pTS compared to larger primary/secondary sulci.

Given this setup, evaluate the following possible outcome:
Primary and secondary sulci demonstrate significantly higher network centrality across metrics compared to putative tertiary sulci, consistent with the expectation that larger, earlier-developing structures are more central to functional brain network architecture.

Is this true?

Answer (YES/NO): YES